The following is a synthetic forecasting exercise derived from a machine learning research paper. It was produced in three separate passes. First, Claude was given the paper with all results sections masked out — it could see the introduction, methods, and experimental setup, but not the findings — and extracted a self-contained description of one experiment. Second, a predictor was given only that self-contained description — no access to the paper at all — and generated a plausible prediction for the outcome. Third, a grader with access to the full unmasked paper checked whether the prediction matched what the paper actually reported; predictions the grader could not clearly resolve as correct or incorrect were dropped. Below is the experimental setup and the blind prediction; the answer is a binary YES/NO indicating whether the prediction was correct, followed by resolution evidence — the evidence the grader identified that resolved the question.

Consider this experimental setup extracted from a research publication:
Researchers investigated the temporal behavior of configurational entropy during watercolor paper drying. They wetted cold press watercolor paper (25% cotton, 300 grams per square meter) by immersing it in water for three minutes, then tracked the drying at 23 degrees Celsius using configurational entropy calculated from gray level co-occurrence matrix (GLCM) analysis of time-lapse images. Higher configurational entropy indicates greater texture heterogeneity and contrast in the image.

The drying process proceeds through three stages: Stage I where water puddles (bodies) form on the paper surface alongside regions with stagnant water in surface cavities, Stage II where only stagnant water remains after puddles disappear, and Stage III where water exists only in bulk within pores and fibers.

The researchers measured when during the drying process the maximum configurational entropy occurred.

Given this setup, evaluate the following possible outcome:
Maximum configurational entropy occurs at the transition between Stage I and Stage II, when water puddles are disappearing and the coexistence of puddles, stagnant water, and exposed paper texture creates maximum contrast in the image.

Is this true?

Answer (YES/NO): NO